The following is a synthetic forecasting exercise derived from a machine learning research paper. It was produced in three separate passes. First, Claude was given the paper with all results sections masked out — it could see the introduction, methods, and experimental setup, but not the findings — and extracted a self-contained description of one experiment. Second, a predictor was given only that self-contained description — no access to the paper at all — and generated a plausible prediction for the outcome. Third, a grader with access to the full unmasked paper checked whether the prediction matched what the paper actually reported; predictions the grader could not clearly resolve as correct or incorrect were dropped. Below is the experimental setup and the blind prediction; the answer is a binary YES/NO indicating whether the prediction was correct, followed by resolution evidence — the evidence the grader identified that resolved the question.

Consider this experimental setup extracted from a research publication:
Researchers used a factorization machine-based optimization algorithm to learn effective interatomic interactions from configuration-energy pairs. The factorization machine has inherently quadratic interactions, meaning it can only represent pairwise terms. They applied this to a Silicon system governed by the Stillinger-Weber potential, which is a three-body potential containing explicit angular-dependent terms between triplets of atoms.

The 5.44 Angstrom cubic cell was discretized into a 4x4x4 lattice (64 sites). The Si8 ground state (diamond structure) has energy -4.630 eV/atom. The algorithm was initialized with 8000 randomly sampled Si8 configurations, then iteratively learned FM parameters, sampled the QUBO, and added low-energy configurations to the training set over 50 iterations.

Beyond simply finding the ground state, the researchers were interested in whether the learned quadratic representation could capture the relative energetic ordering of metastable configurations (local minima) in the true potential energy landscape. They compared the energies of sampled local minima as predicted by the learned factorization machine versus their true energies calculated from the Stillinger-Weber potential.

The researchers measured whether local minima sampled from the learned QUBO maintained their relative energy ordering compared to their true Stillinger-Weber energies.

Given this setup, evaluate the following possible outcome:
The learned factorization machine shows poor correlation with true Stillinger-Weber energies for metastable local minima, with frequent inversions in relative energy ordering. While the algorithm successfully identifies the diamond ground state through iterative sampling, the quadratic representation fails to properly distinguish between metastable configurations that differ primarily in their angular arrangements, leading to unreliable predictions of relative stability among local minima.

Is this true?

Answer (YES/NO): NO